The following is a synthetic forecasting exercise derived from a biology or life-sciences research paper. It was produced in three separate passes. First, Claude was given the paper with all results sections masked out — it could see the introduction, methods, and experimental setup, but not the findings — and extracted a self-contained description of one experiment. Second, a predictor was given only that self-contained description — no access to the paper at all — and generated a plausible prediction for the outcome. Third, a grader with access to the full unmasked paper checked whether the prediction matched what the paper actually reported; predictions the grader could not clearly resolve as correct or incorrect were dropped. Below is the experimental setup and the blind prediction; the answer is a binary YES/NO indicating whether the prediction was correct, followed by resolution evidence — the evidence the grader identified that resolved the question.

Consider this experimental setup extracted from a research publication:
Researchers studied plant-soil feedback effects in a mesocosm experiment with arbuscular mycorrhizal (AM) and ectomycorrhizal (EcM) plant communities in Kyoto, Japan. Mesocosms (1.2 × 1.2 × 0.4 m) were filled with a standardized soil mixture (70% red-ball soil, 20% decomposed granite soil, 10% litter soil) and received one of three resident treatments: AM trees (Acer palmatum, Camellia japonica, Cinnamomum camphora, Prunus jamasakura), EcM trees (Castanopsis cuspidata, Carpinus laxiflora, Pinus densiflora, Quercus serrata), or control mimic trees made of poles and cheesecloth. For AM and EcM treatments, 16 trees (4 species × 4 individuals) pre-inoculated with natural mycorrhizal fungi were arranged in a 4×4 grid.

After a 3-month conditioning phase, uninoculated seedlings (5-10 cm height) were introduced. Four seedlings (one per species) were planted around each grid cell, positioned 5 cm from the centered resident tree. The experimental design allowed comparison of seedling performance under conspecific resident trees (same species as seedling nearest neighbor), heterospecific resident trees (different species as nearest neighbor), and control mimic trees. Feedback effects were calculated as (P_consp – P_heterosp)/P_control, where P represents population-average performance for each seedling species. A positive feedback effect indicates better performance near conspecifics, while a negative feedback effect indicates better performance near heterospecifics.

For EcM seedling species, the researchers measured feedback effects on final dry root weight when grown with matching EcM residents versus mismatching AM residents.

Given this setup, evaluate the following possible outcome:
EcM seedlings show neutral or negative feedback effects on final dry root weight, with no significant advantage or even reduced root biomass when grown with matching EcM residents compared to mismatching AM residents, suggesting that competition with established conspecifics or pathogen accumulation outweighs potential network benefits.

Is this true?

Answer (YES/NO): NO